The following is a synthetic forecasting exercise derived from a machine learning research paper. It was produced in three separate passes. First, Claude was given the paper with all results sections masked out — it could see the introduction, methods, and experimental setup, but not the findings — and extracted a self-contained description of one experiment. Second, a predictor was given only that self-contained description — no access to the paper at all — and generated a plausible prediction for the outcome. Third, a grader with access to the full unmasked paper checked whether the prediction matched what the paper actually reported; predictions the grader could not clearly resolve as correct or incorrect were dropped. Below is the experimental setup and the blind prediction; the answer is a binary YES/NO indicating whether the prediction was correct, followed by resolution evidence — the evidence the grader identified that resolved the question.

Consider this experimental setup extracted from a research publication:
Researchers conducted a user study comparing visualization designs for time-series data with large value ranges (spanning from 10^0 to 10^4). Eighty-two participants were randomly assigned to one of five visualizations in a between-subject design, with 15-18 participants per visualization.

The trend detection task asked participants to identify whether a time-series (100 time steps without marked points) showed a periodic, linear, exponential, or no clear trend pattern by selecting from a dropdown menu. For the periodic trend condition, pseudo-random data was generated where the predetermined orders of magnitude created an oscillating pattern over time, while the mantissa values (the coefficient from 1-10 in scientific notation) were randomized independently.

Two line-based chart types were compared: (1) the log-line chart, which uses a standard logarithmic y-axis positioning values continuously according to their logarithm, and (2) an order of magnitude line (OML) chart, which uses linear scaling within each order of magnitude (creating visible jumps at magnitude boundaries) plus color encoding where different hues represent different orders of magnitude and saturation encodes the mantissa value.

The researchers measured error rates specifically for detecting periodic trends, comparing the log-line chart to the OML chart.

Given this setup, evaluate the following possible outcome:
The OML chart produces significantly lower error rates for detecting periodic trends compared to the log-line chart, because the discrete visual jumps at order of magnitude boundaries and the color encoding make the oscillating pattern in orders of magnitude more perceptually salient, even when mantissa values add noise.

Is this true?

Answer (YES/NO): NO